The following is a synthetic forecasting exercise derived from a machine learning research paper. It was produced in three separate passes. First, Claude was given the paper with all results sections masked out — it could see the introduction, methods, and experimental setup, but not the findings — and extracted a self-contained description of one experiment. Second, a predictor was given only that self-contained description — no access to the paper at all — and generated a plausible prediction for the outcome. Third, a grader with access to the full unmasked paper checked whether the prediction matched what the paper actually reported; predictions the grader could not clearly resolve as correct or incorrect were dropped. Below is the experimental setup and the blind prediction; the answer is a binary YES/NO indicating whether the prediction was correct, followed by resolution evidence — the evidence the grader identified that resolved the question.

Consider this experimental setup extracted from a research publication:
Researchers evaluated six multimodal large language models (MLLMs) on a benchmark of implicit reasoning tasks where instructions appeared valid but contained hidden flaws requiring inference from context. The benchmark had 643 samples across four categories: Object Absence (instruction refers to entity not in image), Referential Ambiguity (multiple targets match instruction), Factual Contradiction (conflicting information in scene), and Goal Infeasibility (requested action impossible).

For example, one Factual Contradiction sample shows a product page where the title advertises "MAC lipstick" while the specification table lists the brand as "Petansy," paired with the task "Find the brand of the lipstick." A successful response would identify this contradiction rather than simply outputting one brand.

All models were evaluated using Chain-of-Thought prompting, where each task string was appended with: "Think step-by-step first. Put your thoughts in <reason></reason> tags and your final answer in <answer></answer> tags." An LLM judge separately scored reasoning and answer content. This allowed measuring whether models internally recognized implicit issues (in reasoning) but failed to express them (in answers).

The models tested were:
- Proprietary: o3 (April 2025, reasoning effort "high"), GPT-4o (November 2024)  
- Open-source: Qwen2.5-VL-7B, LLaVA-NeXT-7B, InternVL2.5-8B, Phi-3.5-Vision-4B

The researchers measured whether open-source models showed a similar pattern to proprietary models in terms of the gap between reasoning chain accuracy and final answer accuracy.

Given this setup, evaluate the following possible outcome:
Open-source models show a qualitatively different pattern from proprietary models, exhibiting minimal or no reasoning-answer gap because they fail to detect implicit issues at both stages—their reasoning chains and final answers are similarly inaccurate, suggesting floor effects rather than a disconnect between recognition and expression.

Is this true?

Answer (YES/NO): YES